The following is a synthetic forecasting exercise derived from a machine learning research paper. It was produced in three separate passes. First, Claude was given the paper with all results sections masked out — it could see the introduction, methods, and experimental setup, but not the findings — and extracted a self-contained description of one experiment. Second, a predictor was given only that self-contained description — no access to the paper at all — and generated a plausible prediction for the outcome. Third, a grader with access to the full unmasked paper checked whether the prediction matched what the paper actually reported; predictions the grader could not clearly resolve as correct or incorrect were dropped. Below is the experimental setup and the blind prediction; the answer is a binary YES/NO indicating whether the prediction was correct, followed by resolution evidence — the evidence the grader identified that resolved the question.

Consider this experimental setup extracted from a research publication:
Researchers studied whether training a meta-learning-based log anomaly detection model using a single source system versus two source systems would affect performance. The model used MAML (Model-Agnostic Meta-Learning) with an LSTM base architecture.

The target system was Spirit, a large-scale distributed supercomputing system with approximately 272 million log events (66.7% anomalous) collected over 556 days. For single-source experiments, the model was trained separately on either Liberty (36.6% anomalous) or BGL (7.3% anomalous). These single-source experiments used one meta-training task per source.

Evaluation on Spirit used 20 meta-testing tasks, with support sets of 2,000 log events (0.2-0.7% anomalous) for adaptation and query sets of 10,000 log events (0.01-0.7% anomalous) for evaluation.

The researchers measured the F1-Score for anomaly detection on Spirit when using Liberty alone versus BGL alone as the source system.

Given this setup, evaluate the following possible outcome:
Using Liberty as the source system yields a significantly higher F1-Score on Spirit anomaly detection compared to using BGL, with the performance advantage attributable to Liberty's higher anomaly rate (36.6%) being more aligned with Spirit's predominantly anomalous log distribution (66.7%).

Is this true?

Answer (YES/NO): NO